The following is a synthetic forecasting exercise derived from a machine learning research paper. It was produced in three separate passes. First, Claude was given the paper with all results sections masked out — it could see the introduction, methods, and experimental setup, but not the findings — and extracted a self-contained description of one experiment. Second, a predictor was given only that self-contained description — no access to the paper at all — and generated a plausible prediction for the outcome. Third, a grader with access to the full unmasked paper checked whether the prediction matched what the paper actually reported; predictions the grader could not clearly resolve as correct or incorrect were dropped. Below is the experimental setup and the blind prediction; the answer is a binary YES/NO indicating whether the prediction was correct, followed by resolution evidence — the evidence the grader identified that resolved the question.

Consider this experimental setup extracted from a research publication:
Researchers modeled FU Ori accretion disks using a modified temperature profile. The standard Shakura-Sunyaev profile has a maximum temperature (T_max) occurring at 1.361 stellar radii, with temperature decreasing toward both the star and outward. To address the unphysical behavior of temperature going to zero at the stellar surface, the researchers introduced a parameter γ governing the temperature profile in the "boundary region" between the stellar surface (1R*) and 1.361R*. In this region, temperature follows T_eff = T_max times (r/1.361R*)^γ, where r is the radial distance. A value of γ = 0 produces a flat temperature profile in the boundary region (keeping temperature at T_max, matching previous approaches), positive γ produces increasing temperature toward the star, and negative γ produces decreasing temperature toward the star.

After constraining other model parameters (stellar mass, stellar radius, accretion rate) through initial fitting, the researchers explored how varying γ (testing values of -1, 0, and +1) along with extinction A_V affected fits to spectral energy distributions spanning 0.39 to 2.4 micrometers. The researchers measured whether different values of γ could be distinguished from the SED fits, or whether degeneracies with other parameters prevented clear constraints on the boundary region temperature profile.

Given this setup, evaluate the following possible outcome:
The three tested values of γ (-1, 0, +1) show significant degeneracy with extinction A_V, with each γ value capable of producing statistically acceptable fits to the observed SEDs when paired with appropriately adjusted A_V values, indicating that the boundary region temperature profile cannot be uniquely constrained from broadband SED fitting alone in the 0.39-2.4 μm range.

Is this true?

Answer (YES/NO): YES